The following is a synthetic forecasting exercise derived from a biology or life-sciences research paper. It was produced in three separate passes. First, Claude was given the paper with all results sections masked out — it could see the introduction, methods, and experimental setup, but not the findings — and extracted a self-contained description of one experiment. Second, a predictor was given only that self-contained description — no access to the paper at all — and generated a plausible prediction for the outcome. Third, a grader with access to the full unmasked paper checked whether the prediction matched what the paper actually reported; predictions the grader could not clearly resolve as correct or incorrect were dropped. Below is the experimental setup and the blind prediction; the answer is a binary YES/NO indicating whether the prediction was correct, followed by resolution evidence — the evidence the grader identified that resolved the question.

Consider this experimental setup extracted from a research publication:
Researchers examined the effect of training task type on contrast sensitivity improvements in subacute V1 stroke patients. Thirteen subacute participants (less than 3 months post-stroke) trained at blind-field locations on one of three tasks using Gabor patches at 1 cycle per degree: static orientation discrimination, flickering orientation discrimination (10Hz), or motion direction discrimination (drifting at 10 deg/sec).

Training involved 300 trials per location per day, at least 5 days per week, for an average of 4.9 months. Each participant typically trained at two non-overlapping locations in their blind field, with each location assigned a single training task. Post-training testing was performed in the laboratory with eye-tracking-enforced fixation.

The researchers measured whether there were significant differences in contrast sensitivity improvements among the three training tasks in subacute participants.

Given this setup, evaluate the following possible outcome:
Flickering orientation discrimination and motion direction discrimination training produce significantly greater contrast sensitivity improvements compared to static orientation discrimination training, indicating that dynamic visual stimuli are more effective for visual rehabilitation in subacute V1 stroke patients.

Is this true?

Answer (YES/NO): NO